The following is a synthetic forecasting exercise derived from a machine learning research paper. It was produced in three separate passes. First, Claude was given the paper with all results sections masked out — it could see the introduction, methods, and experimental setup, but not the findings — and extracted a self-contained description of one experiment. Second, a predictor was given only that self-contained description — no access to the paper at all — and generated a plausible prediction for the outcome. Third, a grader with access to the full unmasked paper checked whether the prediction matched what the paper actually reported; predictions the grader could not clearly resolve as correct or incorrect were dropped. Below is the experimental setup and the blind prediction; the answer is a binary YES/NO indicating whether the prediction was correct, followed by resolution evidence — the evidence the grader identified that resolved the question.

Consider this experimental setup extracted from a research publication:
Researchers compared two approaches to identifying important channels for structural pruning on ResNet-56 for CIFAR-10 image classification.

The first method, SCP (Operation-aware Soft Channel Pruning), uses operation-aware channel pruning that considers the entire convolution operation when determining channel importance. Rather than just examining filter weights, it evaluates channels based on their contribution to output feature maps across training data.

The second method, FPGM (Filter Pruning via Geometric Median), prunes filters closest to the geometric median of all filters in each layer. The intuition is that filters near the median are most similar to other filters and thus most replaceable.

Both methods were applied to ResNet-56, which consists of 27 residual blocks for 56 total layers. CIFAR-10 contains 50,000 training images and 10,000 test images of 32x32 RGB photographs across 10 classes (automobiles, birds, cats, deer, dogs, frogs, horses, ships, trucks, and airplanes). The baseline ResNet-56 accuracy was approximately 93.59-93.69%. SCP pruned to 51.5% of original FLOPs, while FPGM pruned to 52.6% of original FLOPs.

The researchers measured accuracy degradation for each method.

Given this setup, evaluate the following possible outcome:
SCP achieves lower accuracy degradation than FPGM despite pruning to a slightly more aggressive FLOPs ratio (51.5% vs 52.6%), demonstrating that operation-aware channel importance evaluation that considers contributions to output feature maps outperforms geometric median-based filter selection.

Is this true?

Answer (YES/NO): YES